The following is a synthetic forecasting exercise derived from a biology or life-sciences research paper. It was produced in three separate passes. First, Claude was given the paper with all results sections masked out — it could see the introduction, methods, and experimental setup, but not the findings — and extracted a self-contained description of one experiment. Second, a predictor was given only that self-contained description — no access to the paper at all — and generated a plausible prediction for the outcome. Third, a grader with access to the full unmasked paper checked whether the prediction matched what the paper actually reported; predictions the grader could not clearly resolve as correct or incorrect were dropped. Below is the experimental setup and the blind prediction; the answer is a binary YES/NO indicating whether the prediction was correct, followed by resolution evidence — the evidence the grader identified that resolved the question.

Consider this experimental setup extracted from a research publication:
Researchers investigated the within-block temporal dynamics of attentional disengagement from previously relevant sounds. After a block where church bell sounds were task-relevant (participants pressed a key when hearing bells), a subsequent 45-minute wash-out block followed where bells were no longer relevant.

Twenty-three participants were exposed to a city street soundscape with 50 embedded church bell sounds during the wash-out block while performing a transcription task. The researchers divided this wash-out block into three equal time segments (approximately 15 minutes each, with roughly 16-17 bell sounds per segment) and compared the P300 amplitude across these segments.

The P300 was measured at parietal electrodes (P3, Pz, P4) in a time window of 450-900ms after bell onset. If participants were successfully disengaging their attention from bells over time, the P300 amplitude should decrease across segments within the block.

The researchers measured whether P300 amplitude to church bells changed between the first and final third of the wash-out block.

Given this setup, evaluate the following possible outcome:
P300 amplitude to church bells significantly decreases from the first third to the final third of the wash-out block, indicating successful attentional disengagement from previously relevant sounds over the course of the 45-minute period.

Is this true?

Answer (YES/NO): YES